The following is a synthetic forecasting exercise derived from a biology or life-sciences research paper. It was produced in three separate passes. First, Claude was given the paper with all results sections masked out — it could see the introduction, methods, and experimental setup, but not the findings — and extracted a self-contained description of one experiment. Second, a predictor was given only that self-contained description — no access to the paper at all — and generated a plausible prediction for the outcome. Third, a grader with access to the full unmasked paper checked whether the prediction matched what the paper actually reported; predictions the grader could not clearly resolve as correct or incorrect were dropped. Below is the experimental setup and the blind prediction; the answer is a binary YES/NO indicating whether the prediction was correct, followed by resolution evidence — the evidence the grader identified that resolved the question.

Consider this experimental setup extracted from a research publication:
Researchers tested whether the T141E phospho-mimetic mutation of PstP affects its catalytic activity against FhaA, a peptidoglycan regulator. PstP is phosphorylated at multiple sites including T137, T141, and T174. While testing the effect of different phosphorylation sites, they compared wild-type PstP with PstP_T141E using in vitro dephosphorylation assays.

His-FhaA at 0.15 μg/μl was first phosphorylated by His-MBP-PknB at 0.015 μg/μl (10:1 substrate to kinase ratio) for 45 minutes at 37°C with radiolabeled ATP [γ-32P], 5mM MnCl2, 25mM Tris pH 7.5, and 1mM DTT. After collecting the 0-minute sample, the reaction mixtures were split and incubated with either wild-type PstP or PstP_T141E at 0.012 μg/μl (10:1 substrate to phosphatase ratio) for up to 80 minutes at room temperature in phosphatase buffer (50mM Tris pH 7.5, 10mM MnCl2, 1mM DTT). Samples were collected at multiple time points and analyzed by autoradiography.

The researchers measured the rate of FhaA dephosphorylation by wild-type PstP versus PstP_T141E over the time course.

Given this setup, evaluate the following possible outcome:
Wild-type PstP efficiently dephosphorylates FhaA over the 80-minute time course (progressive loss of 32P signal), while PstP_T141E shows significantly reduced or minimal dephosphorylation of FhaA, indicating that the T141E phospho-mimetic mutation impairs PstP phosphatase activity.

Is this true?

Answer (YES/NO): NO